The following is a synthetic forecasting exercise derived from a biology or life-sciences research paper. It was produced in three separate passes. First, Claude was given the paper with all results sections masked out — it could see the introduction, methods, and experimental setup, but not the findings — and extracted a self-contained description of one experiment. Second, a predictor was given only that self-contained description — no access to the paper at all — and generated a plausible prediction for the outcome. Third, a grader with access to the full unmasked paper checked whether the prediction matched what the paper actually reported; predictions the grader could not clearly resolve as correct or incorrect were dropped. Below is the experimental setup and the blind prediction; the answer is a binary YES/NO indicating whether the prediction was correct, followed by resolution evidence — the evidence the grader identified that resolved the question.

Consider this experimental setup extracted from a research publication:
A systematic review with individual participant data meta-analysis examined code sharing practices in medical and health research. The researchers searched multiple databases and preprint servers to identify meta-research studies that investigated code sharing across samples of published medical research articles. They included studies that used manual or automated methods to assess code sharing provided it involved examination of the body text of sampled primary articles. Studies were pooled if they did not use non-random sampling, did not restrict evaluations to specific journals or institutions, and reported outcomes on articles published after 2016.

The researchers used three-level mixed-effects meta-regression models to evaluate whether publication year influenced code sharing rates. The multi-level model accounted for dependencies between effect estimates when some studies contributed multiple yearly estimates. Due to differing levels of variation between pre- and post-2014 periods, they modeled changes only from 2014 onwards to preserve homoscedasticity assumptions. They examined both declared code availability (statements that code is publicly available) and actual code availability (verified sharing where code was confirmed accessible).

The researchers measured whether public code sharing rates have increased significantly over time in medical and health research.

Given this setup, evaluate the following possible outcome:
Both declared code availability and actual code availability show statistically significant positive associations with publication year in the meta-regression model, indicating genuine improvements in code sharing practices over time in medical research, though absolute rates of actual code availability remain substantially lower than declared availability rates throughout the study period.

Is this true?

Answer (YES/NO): NO